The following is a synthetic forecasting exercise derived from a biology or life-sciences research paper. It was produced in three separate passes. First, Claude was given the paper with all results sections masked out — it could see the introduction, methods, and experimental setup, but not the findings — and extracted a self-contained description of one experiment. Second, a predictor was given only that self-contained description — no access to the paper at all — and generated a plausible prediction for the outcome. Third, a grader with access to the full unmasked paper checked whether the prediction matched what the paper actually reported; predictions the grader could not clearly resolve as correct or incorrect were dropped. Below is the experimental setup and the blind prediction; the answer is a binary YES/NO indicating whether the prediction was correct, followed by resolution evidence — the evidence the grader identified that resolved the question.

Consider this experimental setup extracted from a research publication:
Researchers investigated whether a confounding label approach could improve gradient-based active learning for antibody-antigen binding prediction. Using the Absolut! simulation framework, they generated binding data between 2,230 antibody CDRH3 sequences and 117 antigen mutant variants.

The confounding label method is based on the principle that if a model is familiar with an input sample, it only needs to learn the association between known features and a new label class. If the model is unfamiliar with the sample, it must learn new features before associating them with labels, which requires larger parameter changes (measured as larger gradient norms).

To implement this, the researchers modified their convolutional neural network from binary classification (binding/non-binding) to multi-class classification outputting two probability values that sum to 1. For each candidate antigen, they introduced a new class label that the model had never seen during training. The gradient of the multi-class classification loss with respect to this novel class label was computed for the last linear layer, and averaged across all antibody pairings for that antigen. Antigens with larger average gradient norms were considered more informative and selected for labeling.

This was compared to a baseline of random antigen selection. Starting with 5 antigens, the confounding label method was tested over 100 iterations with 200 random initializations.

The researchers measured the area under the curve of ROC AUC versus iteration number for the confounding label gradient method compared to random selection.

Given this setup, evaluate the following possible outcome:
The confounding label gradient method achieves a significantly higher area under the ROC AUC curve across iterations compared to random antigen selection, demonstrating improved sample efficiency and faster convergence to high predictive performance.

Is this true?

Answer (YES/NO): NO